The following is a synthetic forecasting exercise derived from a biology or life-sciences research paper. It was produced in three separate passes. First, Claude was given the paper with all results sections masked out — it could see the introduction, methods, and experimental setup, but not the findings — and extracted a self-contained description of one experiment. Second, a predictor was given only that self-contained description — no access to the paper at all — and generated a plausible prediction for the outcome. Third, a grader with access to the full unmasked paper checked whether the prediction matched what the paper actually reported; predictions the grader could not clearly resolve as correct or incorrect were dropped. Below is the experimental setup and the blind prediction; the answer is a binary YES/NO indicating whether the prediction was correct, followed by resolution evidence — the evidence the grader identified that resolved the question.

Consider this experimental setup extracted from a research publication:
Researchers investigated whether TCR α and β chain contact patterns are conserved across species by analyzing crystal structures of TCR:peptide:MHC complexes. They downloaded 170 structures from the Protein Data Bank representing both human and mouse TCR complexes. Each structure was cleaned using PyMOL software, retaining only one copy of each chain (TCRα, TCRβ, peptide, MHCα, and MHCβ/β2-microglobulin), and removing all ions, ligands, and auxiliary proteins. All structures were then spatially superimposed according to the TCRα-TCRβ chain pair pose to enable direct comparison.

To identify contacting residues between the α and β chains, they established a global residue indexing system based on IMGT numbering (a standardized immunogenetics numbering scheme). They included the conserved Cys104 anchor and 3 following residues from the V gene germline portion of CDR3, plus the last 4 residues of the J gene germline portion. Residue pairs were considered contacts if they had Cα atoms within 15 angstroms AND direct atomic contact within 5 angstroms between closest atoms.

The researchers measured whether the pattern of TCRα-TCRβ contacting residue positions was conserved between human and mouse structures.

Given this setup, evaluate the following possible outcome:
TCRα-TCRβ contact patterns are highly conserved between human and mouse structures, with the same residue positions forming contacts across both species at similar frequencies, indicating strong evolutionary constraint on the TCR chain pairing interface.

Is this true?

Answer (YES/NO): YES